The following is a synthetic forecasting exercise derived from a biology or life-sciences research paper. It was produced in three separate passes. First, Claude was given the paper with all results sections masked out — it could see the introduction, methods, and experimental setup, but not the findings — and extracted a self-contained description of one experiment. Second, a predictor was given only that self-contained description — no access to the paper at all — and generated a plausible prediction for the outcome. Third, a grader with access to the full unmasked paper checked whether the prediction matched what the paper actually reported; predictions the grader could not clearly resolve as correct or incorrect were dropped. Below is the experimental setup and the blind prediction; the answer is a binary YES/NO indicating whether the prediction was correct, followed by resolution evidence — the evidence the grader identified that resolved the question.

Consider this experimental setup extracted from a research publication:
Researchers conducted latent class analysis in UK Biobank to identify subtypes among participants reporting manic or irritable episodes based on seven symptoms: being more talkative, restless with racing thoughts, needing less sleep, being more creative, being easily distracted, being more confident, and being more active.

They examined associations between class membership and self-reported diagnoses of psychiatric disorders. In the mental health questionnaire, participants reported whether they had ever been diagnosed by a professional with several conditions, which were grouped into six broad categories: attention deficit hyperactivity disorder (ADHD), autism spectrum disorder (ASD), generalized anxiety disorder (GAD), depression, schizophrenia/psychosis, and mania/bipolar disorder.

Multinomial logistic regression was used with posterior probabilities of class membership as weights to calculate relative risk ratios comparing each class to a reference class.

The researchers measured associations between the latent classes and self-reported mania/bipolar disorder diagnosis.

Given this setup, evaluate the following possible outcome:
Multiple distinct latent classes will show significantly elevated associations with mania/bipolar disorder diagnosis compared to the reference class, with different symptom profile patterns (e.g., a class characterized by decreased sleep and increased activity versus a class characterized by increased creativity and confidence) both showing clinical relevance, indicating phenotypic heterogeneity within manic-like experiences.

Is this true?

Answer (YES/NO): YES